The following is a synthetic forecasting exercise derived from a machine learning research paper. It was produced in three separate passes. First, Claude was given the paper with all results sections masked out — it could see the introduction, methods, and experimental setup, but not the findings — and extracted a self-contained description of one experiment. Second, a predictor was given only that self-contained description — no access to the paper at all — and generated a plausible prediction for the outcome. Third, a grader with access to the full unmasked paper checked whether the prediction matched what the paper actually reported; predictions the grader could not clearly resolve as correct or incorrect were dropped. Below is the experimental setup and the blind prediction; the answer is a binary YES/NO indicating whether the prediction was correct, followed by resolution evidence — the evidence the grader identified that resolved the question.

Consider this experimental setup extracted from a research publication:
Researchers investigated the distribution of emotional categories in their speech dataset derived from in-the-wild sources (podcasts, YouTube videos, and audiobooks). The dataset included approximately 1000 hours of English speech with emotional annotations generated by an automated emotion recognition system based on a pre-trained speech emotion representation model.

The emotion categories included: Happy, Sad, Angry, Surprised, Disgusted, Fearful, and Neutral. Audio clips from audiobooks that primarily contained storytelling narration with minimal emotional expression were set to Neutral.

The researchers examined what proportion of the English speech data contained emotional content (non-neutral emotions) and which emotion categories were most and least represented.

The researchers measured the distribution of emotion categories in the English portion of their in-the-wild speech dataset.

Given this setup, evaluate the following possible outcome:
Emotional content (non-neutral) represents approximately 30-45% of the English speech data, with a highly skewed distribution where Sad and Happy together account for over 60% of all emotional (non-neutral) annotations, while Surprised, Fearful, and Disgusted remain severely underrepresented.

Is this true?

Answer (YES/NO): NO